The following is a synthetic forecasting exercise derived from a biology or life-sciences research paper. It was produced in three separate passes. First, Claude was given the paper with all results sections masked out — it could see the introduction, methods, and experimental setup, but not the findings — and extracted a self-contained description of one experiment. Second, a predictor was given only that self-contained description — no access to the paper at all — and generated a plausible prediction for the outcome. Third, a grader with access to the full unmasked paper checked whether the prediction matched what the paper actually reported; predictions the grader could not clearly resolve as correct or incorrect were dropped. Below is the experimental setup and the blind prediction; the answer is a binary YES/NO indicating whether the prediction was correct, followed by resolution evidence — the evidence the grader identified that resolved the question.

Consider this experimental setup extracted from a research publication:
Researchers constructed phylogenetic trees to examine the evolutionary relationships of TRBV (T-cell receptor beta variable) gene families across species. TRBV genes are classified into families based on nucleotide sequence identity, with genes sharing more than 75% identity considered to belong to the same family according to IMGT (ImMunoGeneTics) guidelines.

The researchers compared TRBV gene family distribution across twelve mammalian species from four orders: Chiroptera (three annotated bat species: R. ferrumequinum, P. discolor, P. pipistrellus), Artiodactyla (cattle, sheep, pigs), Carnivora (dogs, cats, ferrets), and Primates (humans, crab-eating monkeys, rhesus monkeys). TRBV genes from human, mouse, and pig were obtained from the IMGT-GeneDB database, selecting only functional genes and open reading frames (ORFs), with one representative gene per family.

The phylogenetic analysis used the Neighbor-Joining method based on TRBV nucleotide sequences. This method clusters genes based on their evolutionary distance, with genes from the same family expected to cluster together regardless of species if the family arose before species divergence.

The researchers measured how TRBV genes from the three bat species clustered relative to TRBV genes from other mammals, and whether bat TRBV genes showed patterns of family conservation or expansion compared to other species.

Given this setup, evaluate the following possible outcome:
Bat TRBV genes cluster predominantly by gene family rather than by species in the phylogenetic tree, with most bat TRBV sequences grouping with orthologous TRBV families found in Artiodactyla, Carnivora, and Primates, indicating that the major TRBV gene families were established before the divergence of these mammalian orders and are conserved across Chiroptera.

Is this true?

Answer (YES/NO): YES